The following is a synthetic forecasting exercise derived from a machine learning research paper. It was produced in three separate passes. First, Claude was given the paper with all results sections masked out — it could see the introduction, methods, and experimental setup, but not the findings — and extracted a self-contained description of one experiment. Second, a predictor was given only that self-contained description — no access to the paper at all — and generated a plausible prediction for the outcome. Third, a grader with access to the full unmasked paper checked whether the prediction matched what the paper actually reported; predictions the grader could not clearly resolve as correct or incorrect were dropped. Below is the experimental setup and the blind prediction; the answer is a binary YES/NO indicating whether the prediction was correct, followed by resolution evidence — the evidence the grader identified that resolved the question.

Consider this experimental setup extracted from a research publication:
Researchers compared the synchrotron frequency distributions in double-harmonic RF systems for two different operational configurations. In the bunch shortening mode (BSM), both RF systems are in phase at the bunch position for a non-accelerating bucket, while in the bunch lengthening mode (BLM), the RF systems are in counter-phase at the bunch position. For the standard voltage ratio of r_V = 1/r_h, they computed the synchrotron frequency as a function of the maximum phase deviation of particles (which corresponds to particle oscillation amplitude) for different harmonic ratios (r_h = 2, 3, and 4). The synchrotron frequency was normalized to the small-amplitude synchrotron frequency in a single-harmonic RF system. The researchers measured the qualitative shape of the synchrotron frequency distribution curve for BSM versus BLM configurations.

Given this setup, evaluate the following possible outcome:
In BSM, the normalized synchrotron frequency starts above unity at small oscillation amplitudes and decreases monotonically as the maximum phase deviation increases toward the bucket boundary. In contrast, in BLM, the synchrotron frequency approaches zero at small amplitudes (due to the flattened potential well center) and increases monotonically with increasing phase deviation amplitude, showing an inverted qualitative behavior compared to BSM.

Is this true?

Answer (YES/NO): NO